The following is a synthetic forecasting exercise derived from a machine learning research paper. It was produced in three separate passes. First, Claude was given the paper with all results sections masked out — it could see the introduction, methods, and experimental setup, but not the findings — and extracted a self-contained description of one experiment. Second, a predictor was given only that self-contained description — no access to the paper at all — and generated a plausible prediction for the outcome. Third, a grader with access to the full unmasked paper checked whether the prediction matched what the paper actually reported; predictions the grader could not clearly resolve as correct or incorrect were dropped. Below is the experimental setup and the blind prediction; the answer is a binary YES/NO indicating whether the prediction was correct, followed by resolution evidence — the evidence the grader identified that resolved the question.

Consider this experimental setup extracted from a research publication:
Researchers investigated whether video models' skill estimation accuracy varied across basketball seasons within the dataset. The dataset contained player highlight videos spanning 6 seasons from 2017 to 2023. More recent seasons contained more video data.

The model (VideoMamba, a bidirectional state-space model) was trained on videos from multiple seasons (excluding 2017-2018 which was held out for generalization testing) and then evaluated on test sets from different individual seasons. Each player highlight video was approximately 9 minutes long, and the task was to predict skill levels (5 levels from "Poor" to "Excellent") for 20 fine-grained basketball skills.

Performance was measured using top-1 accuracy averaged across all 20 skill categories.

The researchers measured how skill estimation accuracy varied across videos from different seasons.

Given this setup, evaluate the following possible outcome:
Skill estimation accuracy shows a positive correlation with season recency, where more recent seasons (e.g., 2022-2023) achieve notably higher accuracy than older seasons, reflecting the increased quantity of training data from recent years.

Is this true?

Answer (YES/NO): NO